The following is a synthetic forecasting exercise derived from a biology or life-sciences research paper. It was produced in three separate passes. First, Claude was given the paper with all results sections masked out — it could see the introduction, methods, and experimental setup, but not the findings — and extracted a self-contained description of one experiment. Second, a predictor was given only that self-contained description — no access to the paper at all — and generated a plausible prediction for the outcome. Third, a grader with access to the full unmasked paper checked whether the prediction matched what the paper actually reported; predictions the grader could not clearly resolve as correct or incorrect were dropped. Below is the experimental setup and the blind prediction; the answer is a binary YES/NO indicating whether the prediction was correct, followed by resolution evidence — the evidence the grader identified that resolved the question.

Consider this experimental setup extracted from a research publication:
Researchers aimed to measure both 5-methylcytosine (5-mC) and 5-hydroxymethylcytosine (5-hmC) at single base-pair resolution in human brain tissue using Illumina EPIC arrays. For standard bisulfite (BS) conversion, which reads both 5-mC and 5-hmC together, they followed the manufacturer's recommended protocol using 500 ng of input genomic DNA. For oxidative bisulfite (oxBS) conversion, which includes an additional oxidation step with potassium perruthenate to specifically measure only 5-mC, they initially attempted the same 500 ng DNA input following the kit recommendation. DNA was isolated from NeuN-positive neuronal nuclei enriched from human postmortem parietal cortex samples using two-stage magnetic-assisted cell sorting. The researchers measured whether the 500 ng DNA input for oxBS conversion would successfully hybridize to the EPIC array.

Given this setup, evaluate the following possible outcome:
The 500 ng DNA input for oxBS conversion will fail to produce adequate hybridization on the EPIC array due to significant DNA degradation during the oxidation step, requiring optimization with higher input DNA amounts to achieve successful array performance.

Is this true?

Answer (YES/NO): YES